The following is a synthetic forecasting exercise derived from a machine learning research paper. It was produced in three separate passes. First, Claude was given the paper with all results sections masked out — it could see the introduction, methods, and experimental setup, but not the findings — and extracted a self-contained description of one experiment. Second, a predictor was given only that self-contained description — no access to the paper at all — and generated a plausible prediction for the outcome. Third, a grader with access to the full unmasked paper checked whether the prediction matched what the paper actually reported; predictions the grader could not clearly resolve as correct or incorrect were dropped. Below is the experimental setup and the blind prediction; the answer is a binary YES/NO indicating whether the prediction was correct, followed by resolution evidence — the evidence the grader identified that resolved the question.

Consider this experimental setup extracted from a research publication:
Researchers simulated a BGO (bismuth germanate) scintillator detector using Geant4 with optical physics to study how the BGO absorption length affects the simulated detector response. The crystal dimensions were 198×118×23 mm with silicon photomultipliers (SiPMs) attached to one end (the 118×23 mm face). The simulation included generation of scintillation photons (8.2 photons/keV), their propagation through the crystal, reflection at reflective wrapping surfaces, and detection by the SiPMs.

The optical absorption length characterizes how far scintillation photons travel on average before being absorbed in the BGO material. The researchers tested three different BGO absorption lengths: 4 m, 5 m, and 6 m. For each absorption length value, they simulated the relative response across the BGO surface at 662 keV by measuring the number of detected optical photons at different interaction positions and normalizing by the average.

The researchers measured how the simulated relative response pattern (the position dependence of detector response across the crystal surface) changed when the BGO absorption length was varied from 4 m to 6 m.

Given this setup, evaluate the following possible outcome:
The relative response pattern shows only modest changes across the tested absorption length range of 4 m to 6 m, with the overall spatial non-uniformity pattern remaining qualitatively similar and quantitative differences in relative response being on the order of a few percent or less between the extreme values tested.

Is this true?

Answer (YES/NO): NO